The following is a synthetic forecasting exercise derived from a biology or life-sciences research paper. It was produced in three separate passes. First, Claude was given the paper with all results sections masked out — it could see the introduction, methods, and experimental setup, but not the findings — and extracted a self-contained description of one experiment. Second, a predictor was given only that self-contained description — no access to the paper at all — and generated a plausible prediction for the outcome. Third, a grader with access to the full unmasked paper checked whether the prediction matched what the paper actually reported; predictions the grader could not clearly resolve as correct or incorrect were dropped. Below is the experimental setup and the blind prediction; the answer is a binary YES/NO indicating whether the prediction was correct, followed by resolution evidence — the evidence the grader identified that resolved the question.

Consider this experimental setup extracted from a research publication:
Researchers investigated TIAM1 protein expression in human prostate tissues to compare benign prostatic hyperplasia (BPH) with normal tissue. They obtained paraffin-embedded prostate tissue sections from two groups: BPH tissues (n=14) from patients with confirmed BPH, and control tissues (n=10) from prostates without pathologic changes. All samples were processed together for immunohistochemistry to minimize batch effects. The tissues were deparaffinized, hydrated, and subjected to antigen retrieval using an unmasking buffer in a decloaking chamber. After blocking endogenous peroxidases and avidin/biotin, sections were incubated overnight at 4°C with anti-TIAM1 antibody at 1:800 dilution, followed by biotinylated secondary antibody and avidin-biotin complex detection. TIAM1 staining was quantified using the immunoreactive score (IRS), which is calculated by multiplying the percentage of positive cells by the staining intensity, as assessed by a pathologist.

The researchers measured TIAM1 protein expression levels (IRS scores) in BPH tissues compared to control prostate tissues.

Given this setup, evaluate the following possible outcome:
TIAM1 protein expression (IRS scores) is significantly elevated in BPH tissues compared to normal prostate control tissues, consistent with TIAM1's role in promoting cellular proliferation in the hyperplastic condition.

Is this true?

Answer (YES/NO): YES